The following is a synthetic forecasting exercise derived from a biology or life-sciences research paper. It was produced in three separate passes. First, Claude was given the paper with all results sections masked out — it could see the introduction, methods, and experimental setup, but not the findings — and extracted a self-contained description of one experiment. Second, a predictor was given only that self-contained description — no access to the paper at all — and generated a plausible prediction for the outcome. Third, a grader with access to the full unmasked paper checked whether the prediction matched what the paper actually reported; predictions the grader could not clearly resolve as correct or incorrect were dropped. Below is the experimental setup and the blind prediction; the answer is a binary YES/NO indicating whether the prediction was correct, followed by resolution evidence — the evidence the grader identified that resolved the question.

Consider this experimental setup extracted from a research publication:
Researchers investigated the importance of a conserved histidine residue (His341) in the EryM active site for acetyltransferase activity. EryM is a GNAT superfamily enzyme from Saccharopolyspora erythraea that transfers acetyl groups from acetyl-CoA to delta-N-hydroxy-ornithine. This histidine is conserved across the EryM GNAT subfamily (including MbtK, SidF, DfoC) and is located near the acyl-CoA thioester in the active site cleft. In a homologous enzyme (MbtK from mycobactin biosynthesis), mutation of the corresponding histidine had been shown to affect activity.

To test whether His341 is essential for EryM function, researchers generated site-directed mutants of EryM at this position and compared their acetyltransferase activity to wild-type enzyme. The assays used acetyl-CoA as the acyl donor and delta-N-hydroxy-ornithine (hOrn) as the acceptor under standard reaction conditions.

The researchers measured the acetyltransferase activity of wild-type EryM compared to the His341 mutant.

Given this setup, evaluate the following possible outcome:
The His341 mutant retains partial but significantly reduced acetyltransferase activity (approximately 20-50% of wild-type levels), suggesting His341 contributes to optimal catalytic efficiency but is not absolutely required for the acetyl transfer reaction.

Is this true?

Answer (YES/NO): NO